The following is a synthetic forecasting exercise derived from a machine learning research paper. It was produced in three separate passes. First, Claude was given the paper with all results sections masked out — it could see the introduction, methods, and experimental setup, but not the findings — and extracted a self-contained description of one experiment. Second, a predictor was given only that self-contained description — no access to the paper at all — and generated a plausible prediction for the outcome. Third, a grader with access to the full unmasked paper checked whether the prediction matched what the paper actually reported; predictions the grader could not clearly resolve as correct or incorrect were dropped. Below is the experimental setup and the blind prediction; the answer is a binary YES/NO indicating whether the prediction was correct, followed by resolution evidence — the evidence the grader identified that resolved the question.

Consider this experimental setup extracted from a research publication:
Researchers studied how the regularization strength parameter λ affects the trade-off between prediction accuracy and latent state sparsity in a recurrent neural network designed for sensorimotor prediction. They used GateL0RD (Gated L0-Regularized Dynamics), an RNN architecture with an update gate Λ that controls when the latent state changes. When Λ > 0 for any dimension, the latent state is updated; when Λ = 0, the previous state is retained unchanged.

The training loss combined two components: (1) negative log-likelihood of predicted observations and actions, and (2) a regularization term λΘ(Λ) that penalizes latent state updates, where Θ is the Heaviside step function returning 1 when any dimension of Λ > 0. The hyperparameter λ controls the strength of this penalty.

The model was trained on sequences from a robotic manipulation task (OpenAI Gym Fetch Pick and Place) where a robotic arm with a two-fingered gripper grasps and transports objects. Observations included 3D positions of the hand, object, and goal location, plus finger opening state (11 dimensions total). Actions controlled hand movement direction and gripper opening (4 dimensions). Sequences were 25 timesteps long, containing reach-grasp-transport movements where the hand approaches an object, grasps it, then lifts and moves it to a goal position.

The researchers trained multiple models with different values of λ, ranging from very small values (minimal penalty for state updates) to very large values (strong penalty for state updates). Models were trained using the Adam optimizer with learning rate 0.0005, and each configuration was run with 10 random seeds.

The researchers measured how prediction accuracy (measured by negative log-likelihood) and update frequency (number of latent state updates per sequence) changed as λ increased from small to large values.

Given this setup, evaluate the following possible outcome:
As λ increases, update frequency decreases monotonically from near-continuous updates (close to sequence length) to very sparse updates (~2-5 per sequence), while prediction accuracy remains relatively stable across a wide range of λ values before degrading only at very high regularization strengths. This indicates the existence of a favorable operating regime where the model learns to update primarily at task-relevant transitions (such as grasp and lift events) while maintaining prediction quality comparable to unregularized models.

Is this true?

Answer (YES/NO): YES